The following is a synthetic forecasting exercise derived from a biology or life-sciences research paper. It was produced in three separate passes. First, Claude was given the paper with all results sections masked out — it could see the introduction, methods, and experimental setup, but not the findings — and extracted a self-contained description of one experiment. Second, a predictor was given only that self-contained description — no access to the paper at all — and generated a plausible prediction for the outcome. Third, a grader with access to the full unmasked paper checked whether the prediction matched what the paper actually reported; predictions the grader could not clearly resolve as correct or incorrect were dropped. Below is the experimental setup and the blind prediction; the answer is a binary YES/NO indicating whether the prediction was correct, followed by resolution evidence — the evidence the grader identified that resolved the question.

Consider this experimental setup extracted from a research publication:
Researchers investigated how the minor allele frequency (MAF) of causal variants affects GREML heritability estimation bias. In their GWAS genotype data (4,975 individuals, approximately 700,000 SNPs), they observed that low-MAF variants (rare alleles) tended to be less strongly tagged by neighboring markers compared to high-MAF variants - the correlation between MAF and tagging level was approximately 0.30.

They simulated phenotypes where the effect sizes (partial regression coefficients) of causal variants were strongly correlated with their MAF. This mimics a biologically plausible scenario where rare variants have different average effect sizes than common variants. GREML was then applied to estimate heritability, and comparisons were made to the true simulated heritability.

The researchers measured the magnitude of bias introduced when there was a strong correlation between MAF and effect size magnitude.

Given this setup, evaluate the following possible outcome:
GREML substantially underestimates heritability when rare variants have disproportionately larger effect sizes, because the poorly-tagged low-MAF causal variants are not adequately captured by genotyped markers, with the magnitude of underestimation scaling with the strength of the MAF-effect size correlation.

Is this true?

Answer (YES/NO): NO